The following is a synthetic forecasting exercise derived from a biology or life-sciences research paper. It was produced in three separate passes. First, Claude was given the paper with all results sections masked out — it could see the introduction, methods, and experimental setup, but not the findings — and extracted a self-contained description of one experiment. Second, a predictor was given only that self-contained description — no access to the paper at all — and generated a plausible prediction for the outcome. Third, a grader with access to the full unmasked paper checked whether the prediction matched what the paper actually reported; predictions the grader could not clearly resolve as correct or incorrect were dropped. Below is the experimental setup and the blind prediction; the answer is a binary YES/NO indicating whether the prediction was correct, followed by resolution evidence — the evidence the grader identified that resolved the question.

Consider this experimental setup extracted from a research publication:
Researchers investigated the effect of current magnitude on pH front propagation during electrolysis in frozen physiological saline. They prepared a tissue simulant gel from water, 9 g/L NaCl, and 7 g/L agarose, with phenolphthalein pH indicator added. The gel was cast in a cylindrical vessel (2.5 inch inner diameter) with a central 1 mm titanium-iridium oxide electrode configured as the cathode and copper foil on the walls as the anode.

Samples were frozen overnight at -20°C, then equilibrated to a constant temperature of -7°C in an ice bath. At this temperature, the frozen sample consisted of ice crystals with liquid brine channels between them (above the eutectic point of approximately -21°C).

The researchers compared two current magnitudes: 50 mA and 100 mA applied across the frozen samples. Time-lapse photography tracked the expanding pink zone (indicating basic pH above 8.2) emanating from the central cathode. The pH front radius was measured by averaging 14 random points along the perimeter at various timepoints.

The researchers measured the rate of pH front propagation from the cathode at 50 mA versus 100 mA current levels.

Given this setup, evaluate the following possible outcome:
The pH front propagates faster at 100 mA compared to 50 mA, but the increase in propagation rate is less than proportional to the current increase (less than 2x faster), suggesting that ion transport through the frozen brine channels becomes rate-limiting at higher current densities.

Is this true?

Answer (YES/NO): NO